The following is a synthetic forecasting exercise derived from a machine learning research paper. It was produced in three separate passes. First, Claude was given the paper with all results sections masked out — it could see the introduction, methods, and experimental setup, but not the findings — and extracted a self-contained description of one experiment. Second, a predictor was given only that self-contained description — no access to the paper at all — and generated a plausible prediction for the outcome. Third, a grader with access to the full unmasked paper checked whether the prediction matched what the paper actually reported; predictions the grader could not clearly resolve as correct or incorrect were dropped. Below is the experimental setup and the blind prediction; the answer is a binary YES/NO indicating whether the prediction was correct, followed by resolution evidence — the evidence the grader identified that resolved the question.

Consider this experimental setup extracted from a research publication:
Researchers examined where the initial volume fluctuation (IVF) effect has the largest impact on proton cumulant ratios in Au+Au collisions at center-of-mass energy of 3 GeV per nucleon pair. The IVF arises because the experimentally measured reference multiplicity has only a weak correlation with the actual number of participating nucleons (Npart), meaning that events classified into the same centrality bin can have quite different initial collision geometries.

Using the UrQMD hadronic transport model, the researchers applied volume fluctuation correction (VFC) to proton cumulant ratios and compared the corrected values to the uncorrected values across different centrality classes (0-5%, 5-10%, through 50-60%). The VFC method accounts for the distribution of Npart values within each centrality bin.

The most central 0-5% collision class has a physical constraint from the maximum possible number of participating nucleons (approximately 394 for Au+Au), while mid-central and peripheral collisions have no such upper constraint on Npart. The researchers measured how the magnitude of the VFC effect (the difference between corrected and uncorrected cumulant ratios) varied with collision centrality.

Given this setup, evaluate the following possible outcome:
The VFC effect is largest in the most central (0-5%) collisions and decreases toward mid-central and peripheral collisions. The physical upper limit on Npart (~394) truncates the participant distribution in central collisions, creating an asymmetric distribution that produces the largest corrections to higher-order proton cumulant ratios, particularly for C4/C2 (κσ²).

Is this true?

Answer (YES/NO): NO